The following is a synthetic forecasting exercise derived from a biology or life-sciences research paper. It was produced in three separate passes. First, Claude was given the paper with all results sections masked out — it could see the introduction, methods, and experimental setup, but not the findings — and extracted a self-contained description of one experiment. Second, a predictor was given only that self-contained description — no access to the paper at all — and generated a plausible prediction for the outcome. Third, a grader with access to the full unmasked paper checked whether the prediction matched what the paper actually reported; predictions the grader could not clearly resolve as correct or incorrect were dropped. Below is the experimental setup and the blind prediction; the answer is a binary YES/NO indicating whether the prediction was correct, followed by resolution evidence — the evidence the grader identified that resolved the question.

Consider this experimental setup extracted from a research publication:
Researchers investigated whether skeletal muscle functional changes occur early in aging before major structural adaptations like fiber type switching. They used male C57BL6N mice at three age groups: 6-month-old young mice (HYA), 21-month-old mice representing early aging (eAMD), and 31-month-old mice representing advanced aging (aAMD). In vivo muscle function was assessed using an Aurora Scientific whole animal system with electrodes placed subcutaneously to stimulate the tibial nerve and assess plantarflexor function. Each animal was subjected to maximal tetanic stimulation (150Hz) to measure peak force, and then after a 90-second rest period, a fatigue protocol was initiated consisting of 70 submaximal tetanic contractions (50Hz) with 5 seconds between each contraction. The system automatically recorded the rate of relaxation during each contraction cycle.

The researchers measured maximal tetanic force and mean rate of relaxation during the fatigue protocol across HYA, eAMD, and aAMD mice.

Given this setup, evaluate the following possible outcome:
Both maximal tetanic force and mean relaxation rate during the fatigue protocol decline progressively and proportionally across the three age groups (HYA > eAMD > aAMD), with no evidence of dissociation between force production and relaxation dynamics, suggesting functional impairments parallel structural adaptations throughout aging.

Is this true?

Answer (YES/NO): NO